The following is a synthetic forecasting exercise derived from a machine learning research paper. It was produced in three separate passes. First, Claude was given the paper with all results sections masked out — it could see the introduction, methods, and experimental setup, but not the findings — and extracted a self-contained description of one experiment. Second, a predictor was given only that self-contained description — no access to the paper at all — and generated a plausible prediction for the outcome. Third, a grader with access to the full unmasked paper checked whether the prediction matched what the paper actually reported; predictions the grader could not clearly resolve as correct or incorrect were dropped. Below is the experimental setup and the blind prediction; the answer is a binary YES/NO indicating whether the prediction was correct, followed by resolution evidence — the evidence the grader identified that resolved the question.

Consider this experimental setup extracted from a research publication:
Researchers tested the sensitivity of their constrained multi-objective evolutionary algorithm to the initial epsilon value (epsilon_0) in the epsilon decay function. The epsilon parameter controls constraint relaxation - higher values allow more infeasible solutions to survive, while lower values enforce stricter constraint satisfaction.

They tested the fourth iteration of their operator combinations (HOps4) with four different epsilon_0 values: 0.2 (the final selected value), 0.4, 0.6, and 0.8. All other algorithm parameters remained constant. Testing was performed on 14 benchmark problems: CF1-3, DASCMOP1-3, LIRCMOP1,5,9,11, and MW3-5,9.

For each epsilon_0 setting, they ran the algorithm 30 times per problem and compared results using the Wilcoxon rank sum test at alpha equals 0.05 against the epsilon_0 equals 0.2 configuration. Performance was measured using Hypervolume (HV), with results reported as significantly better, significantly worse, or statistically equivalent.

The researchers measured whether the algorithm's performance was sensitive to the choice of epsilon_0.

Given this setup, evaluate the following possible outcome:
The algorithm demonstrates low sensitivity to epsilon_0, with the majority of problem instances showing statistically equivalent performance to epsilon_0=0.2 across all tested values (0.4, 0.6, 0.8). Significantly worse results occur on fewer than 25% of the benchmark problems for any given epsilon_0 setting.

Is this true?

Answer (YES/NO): YES